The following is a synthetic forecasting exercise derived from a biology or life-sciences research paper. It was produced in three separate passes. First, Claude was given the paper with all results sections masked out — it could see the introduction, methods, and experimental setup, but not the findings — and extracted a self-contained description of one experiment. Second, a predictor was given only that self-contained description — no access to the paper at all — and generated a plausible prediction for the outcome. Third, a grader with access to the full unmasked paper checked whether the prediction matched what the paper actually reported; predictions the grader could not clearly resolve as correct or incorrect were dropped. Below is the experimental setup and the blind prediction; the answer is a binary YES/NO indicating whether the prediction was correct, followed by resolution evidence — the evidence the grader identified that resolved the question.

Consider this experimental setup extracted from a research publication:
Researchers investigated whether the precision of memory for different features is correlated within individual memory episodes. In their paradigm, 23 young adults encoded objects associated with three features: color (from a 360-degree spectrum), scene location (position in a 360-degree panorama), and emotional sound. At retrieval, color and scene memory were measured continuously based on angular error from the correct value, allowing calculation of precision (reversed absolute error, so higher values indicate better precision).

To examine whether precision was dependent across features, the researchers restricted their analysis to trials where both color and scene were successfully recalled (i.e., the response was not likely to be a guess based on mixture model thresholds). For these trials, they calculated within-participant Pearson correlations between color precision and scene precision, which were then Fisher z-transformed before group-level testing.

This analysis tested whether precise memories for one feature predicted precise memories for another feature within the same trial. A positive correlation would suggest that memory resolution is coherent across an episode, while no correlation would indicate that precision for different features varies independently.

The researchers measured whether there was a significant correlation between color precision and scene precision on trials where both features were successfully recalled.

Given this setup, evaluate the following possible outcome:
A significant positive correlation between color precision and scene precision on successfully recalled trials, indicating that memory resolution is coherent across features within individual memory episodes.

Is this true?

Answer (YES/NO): NO